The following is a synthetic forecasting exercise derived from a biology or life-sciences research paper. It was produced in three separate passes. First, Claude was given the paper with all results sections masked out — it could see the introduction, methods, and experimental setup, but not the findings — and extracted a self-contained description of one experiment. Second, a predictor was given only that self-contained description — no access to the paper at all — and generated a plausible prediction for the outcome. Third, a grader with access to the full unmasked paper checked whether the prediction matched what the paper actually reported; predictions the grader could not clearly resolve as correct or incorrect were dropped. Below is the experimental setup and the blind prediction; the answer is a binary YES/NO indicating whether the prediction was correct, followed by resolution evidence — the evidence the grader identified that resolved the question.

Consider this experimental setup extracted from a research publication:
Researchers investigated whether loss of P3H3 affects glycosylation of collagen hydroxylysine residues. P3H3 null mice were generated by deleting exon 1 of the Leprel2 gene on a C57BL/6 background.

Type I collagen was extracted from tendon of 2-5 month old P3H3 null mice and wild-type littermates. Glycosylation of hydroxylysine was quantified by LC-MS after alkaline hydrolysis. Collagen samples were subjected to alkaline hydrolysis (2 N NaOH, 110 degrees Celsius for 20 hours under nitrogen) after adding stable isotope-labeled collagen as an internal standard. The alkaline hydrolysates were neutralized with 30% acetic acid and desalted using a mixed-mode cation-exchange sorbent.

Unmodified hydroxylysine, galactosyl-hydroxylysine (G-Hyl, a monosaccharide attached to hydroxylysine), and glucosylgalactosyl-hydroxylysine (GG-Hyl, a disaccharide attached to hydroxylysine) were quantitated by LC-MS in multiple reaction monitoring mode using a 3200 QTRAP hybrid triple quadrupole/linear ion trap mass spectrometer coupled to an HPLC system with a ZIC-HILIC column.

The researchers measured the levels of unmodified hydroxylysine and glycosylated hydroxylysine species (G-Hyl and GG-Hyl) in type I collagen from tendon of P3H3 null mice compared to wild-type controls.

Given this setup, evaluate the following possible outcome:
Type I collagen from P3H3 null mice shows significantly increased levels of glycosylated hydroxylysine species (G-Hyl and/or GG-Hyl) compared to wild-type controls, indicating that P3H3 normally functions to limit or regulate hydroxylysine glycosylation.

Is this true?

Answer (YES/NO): NO